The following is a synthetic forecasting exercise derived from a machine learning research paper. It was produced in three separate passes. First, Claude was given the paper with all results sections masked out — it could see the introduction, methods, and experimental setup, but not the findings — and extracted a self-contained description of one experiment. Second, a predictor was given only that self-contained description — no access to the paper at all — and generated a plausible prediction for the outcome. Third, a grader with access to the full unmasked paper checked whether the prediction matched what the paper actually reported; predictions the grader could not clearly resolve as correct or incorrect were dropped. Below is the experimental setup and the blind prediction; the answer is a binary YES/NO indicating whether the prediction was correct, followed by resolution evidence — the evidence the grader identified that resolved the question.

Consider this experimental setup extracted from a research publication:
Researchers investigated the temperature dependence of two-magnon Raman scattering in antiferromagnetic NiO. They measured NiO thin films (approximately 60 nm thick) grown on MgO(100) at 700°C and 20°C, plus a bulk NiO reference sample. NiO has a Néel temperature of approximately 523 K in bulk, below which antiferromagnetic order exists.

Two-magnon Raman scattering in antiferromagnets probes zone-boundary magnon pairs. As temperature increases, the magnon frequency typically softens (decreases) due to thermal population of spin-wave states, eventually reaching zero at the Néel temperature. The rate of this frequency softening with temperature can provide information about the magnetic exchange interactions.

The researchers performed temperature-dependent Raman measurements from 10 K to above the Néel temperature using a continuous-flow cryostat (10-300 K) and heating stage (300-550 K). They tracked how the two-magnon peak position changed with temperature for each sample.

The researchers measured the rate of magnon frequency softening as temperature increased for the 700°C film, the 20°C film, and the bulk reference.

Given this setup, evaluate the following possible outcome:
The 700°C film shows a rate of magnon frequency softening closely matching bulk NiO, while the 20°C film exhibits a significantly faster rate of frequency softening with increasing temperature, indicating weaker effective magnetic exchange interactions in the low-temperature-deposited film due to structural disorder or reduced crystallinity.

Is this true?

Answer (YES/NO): NO